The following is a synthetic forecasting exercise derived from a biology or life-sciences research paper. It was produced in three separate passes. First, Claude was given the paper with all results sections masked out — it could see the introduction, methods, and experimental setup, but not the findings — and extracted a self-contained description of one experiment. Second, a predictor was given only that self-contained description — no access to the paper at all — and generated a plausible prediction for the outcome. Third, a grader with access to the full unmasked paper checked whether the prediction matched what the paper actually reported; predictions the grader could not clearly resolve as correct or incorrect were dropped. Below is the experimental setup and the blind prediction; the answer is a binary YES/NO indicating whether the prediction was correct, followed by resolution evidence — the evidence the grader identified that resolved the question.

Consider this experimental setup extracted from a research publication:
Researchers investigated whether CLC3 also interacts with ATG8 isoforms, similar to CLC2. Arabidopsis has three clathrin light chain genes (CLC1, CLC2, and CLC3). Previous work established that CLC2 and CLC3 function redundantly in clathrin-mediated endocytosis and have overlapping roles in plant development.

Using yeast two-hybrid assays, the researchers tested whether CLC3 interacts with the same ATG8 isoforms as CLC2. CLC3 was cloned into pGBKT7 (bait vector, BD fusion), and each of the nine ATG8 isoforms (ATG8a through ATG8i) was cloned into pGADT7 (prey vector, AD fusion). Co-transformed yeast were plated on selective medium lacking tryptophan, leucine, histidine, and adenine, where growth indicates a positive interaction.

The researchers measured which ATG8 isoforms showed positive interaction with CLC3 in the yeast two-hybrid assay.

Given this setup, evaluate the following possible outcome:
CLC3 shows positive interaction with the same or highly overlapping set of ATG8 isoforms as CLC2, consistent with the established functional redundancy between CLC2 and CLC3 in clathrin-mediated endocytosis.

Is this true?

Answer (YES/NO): NO